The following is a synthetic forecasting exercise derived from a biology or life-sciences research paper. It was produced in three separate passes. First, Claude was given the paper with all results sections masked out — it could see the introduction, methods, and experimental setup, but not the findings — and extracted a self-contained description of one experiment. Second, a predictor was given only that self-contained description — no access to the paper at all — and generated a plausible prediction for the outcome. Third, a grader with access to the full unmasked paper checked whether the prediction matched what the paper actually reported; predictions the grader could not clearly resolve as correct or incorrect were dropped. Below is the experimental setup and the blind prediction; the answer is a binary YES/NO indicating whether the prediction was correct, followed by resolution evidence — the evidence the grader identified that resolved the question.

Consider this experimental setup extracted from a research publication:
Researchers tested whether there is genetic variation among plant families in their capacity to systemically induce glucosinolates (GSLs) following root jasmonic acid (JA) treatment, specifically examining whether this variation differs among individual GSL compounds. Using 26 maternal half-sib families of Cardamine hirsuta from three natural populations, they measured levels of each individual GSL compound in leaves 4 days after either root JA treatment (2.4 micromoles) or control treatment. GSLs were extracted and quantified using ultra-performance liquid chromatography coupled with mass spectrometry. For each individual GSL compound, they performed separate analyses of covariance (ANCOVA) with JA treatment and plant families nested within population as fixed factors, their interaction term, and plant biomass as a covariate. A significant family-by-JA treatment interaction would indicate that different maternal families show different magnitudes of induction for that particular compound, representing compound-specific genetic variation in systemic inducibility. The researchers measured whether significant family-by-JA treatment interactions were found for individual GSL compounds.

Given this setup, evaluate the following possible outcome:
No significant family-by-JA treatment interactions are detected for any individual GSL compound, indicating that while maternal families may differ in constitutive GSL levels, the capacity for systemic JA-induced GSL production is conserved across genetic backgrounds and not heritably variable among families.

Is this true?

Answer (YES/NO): NO